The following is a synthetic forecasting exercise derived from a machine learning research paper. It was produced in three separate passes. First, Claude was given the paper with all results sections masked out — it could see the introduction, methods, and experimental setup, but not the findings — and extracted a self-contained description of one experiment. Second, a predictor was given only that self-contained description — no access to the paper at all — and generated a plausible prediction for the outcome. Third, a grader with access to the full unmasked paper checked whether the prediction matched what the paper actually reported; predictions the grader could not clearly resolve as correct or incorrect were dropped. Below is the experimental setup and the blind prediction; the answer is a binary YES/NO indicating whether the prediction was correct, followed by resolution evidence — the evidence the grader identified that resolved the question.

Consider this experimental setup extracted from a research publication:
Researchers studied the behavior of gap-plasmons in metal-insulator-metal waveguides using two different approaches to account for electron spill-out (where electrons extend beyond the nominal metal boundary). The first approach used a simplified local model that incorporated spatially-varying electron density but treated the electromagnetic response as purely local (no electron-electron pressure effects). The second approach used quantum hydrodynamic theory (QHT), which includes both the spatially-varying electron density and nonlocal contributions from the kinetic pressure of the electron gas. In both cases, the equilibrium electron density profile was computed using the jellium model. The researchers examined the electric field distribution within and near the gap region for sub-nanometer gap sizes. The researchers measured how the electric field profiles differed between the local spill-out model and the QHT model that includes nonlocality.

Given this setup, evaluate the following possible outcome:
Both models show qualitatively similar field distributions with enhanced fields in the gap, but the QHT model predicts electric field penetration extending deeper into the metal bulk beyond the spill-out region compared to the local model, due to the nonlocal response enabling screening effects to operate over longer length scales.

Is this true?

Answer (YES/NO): NO